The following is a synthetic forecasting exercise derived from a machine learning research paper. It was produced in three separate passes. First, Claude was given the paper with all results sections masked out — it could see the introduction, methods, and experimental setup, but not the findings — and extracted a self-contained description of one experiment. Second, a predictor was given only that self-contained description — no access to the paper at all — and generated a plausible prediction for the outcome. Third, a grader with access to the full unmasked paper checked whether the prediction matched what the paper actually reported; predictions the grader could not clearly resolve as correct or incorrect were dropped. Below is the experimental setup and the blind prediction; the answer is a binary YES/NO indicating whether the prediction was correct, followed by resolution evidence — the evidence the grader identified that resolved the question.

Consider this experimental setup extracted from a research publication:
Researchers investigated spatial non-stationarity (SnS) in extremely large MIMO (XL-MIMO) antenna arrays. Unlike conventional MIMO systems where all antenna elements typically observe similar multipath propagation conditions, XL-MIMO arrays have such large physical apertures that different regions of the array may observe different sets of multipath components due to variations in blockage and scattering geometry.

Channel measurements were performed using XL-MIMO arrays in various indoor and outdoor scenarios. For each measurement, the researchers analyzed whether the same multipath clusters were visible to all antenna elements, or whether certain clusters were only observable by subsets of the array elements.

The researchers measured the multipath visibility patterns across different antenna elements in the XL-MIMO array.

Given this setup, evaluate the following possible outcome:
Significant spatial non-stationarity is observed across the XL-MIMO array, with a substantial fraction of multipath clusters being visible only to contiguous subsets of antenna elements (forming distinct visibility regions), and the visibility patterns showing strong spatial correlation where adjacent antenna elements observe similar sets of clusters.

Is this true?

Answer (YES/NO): YES